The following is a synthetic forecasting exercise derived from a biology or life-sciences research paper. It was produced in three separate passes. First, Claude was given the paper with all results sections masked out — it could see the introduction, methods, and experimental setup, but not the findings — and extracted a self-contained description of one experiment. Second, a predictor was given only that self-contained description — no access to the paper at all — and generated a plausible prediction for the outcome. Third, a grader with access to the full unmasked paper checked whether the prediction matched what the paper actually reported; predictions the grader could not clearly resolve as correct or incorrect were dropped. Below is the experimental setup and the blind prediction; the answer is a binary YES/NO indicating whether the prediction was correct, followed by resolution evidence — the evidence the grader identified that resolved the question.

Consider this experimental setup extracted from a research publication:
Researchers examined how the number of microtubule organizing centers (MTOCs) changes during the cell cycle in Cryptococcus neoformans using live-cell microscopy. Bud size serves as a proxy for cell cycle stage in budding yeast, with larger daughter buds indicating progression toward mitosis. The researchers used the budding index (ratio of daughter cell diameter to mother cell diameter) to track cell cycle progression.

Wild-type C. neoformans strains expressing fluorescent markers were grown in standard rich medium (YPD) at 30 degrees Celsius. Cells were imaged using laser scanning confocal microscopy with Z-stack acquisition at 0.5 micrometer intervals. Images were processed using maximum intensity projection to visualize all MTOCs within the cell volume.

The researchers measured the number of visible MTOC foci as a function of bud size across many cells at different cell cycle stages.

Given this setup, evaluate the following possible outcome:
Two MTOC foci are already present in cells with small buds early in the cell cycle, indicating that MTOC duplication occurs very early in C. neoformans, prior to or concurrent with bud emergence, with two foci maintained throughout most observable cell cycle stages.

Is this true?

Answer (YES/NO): NO